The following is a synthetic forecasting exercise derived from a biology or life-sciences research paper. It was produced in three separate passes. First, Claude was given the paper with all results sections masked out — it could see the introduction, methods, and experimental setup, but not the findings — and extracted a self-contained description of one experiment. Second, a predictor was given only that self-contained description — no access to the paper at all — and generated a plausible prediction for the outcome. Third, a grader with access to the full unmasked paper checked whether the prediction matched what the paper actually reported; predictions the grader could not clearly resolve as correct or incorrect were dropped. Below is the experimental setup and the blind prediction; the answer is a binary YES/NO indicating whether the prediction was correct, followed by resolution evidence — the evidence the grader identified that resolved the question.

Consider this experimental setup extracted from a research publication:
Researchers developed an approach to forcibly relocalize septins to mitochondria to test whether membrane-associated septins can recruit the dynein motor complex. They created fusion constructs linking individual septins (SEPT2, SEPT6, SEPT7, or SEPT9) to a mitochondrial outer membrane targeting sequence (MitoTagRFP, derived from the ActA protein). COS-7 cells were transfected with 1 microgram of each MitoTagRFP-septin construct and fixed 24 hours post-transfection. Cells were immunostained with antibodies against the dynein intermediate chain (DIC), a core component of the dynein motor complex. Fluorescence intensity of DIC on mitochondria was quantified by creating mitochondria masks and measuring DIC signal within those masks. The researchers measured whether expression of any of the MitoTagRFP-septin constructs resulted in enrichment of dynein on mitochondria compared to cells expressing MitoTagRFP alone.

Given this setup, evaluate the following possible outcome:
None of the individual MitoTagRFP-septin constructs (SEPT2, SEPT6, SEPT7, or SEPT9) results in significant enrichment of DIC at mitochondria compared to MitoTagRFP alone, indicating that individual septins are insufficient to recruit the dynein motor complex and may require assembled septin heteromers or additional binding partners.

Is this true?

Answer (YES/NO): NO